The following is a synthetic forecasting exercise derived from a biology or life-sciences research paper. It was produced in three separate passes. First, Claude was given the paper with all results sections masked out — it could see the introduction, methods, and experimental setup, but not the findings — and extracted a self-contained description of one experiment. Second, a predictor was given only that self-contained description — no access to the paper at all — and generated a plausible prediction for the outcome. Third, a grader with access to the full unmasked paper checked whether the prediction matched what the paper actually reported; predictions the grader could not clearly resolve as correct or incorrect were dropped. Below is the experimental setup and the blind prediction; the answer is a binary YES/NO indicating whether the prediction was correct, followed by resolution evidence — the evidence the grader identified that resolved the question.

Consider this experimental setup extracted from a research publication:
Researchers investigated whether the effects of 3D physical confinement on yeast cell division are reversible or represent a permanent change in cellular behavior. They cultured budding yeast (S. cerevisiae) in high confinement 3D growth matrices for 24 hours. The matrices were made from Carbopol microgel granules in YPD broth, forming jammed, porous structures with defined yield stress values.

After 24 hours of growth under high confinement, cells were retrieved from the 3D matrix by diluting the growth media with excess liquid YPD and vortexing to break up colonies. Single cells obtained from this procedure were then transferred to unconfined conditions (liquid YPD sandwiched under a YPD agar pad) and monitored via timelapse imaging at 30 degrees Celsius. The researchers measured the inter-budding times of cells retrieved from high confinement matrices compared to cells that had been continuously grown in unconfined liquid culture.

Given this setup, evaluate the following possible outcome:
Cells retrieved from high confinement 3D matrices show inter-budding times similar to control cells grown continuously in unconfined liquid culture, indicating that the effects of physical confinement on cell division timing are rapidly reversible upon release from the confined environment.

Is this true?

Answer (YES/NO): YES